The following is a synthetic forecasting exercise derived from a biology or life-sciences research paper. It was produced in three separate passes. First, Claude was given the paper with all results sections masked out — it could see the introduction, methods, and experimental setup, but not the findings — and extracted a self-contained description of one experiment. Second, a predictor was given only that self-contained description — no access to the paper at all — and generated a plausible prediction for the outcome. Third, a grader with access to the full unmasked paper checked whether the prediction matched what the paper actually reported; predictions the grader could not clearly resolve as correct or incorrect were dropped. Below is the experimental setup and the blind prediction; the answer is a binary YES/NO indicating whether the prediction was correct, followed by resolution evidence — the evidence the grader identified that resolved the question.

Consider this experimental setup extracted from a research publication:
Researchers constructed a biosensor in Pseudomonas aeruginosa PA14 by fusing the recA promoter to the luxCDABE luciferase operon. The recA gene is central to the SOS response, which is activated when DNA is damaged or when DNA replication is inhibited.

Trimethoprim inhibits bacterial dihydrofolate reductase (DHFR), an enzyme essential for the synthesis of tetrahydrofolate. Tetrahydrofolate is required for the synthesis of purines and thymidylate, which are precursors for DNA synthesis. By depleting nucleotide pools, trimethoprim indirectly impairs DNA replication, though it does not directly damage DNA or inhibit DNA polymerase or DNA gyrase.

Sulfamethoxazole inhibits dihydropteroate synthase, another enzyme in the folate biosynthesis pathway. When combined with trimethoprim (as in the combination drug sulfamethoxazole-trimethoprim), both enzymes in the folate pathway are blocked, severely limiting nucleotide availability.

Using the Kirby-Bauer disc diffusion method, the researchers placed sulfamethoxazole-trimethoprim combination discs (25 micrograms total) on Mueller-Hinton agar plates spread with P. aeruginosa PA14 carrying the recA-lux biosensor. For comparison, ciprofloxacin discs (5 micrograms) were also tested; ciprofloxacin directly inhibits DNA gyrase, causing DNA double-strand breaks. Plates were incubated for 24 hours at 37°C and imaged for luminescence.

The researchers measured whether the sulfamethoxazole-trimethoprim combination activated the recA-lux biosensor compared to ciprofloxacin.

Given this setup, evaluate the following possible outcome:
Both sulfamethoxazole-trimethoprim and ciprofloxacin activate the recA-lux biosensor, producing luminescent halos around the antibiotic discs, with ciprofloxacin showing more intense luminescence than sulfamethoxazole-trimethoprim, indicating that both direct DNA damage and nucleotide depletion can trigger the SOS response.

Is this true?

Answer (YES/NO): NO